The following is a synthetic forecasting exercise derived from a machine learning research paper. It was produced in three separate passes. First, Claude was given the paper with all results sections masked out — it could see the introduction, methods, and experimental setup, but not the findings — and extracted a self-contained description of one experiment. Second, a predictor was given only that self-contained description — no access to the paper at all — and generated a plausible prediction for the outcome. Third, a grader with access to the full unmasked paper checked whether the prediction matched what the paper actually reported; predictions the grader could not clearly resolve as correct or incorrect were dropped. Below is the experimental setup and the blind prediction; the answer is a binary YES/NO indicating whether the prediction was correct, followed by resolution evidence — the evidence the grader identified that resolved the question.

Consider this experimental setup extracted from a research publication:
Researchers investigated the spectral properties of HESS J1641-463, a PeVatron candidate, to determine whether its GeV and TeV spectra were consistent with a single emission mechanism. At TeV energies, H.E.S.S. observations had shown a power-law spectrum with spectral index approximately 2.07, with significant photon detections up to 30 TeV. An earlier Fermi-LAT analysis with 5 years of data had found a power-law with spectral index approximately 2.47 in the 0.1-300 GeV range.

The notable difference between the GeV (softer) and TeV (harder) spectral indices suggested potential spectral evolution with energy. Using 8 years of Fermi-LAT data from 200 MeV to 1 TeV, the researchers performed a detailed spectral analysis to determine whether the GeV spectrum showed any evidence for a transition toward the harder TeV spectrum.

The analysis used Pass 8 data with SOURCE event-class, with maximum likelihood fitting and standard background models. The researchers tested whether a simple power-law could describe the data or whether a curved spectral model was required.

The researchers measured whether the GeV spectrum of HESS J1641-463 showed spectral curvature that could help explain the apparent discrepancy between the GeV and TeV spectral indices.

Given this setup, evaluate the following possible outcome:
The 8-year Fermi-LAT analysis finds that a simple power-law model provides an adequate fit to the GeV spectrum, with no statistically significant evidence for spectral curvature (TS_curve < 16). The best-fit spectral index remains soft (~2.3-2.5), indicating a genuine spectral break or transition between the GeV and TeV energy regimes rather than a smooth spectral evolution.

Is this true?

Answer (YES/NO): NO